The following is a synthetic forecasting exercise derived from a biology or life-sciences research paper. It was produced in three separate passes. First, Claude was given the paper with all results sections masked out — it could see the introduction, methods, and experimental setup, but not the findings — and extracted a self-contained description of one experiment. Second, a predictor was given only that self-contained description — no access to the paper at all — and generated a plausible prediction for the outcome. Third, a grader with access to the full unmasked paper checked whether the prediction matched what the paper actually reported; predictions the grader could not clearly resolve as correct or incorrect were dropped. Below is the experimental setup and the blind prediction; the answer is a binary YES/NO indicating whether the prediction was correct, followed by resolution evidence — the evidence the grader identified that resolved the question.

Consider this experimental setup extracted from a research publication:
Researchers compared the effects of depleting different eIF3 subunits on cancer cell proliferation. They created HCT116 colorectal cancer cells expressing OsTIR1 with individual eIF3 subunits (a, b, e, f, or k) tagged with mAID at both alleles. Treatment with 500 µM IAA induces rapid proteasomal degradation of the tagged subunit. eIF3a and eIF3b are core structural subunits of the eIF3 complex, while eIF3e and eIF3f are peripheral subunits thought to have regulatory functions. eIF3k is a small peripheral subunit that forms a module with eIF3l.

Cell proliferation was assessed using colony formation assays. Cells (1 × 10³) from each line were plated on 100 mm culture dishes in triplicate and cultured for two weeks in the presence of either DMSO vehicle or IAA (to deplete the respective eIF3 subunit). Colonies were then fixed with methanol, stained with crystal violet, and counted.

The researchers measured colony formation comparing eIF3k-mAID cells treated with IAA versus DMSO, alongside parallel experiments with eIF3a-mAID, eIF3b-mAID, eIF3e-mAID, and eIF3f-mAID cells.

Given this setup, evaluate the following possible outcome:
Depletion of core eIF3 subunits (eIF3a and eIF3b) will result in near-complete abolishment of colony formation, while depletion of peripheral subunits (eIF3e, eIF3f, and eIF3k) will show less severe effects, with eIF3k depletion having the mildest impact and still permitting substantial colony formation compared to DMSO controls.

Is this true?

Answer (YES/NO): NO